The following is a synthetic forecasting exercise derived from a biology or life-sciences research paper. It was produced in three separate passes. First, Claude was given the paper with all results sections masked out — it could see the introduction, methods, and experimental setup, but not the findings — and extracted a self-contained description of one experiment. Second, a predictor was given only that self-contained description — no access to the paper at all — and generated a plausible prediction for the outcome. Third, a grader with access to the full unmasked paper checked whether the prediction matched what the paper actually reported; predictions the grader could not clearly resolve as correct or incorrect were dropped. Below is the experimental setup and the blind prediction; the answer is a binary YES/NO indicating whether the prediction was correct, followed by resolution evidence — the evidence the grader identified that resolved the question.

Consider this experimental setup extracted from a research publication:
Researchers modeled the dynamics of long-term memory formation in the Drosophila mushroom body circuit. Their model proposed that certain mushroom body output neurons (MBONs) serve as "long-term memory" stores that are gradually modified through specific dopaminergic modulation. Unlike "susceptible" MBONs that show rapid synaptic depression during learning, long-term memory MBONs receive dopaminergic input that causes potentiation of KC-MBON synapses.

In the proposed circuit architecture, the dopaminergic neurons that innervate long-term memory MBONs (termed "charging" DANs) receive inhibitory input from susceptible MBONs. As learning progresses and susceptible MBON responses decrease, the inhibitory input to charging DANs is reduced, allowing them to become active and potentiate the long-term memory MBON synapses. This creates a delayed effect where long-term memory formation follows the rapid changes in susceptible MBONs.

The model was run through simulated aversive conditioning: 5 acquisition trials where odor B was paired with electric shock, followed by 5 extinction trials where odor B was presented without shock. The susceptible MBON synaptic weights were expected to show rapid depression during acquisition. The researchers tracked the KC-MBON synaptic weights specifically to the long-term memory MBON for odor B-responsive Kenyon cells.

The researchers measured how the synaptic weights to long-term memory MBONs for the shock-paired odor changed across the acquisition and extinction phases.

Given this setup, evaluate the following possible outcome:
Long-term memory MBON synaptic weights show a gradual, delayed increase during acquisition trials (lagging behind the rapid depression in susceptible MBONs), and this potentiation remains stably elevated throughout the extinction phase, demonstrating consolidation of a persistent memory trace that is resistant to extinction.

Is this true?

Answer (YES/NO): NO